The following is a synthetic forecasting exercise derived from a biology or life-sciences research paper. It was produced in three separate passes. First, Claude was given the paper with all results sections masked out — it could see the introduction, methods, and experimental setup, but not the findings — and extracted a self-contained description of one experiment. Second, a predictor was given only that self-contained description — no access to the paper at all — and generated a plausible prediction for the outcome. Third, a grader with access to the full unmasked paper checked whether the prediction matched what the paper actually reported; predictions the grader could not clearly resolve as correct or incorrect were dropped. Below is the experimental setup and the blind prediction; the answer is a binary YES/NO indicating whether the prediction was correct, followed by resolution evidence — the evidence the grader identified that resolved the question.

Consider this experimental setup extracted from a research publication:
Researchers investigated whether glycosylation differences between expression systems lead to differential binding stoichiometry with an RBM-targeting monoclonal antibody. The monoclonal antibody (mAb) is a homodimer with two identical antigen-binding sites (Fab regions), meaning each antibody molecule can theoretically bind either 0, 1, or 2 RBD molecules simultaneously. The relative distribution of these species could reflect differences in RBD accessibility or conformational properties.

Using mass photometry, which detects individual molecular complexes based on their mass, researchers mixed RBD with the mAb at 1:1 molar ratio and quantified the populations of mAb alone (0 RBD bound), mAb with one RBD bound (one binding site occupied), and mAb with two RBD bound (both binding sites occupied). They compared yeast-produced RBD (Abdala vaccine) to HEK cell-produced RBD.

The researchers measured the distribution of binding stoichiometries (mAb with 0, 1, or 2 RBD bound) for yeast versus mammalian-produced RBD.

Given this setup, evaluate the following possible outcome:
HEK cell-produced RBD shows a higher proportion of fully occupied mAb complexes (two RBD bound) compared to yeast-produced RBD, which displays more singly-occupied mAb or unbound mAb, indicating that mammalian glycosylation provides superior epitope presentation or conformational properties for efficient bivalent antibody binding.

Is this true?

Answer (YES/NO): YES